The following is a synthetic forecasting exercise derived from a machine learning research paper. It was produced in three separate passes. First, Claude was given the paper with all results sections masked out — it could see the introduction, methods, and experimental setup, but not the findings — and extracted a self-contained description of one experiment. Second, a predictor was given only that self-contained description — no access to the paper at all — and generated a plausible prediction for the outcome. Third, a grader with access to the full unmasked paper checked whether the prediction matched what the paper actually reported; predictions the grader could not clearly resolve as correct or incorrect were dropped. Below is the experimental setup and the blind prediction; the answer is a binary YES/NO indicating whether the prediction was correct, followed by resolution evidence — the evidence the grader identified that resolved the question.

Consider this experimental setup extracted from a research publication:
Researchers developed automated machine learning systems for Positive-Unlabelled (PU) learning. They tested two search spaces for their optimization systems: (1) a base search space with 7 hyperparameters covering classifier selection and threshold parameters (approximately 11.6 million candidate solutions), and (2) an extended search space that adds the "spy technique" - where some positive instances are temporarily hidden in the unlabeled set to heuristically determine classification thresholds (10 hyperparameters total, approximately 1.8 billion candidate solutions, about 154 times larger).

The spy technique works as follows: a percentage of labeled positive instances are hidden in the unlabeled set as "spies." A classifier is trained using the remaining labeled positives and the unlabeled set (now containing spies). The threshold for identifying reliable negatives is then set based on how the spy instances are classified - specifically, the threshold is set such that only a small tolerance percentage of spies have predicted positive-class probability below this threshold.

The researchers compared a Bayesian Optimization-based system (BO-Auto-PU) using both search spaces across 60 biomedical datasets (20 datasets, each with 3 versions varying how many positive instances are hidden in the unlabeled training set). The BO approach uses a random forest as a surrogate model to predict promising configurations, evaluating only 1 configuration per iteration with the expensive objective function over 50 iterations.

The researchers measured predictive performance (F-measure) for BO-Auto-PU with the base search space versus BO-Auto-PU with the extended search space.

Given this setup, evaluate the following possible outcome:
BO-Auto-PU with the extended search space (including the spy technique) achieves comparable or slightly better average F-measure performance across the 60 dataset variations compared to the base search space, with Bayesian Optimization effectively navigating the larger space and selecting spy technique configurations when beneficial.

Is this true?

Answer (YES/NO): NO